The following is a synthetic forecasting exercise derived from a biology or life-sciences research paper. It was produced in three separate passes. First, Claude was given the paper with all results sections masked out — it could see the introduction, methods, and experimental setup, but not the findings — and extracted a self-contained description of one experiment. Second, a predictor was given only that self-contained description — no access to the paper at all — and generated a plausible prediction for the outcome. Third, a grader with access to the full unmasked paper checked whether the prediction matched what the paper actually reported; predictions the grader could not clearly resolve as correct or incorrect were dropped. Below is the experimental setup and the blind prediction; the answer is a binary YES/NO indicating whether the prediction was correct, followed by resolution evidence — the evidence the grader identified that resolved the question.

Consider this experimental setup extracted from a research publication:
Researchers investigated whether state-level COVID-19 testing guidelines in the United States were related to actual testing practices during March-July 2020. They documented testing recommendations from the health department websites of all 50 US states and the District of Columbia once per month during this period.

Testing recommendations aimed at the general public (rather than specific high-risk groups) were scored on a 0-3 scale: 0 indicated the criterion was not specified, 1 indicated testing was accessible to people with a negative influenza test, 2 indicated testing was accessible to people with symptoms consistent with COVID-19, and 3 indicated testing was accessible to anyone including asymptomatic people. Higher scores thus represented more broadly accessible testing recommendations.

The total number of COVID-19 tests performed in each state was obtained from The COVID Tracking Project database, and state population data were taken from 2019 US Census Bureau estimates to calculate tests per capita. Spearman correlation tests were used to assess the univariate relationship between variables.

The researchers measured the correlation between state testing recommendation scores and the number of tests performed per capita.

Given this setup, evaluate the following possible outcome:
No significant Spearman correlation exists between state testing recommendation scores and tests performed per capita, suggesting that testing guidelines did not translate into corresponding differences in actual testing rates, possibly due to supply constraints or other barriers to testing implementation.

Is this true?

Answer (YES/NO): NO